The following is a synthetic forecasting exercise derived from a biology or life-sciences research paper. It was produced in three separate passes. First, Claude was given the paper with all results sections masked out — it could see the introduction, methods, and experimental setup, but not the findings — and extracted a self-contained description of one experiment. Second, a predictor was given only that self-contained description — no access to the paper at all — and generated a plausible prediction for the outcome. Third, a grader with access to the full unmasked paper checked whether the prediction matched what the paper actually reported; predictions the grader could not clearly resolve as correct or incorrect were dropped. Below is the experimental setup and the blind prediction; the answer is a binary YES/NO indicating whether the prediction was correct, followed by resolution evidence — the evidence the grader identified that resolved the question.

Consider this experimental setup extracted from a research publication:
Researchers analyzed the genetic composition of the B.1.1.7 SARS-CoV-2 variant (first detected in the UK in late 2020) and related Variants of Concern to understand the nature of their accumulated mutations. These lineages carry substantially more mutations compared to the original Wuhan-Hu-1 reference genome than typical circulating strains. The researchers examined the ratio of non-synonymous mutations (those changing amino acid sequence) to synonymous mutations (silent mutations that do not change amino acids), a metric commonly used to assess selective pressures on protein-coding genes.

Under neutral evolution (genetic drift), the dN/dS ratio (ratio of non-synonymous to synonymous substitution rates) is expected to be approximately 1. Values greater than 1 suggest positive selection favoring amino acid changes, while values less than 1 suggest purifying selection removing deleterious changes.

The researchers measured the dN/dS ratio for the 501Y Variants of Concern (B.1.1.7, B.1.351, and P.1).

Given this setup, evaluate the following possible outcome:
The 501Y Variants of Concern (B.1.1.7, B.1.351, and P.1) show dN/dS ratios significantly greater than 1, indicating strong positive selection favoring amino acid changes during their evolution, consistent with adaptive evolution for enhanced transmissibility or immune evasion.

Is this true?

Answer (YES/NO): YES